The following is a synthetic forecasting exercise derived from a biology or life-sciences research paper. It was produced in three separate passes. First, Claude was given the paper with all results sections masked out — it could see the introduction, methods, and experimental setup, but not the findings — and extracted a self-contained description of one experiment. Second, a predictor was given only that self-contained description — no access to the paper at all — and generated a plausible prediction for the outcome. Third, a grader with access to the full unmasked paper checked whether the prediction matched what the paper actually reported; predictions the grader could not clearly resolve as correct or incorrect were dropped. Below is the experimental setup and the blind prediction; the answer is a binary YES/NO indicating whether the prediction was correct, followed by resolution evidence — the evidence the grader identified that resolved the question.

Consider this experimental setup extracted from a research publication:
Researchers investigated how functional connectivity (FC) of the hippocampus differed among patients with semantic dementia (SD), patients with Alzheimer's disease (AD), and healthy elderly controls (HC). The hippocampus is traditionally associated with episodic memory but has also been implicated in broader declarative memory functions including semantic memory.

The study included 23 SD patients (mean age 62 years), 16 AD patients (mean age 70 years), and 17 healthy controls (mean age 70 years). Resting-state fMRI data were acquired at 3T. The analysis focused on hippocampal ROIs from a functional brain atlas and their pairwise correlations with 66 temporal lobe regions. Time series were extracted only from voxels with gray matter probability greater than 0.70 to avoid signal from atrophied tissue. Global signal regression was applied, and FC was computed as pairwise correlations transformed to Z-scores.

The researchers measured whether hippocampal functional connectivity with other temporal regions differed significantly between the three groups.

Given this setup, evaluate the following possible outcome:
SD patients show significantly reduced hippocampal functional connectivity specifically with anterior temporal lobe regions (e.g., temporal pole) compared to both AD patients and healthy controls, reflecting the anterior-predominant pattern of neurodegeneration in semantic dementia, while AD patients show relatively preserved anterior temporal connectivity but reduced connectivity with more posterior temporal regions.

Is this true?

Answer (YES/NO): NO